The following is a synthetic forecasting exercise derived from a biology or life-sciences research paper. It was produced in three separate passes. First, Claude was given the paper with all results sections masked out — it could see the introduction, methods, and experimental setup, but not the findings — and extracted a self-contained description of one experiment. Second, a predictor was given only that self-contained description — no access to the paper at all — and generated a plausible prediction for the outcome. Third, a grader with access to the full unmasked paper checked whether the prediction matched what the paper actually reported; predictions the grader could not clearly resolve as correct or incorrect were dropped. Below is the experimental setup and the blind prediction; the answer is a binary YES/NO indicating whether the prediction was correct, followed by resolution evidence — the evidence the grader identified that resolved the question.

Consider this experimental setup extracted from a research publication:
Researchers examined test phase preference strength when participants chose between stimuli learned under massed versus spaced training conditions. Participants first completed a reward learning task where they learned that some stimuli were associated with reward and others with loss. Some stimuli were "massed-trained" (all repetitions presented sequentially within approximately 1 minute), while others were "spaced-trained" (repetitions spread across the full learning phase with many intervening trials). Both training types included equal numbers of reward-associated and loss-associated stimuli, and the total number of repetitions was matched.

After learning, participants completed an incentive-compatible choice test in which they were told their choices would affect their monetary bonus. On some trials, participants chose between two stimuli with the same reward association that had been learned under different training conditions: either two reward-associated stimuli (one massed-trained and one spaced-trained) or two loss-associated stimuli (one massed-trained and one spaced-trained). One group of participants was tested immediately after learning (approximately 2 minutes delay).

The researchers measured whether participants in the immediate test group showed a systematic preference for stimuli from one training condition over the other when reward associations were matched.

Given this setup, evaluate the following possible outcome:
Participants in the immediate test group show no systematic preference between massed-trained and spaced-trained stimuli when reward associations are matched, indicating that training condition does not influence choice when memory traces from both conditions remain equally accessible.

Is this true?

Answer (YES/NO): NO